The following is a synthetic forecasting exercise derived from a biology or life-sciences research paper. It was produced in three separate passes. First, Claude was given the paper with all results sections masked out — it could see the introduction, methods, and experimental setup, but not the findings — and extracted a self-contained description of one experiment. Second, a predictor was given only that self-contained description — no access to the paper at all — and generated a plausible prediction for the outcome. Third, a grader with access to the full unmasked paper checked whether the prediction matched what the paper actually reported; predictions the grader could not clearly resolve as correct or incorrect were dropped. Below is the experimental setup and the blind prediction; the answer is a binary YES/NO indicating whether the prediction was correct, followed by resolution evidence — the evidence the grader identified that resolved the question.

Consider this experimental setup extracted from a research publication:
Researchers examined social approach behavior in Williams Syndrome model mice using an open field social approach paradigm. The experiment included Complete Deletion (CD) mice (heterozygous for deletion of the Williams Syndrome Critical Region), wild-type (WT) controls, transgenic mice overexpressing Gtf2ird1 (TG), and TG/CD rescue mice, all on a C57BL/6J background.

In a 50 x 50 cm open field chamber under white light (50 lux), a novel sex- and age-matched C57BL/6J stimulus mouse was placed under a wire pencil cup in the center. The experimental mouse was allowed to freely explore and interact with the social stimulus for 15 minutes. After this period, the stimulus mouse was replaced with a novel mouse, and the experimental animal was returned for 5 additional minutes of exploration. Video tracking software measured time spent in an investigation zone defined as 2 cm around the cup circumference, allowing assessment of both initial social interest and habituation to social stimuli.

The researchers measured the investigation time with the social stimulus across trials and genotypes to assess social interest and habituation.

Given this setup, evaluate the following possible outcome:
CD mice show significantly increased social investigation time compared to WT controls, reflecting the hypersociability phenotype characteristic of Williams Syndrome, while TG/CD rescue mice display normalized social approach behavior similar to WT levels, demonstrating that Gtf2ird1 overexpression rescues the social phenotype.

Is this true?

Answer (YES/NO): NO